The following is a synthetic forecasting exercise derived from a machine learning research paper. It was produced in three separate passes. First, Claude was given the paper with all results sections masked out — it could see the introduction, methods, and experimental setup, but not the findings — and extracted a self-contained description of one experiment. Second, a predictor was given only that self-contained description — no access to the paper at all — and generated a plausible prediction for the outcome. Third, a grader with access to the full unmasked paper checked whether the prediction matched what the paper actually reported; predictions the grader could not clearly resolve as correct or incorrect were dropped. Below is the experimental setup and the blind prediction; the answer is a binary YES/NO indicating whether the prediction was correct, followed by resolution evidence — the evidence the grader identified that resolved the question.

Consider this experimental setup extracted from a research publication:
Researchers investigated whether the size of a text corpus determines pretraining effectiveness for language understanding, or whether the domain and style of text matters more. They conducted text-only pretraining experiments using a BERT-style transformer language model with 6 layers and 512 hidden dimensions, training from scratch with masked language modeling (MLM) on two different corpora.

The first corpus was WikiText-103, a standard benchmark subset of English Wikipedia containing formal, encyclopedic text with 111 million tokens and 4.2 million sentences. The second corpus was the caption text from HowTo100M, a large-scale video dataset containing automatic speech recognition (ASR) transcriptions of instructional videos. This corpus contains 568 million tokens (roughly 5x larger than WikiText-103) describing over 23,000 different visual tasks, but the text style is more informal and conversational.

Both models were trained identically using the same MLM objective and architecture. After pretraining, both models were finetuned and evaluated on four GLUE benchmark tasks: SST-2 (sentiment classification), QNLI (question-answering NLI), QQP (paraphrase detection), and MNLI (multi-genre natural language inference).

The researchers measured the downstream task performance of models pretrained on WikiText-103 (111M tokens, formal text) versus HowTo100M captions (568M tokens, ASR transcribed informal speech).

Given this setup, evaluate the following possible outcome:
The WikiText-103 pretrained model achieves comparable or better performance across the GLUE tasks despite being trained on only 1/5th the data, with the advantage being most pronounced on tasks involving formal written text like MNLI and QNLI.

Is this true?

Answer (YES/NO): YES